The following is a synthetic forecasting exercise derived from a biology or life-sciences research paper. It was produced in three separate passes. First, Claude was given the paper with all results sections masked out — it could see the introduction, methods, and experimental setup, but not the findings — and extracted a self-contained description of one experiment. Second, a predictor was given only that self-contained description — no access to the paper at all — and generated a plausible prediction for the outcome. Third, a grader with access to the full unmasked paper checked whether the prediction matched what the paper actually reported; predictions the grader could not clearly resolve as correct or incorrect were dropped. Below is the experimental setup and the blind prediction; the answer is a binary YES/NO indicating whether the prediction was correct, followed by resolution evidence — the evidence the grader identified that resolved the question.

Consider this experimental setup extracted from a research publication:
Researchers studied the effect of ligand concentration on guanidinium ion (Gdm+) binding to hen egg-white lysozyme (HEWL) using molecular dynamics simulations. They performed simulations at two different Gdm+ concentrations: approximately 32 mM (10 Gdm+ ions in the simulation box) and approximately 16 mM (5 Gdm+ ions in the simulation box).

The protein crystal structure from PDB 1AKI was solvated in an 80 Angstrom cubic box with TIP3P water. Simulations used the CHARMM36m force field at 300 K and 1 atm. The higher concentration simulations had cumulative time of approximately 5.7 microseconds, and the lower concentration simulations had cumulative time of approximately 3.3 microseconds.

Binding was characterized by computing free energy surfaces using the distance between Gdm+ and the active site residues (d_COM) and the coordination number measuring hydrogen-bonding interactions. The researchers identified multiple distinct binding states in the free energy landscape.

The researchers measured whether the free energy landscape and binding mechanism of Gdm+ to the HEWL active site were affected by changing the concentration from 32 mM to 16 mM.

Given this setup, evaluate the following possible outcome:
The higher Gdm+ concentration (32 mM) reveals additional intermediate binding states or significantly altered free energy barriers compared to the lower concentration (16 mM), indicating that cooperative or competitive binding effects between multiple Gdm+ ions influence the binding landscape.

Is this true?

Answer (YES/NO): NO